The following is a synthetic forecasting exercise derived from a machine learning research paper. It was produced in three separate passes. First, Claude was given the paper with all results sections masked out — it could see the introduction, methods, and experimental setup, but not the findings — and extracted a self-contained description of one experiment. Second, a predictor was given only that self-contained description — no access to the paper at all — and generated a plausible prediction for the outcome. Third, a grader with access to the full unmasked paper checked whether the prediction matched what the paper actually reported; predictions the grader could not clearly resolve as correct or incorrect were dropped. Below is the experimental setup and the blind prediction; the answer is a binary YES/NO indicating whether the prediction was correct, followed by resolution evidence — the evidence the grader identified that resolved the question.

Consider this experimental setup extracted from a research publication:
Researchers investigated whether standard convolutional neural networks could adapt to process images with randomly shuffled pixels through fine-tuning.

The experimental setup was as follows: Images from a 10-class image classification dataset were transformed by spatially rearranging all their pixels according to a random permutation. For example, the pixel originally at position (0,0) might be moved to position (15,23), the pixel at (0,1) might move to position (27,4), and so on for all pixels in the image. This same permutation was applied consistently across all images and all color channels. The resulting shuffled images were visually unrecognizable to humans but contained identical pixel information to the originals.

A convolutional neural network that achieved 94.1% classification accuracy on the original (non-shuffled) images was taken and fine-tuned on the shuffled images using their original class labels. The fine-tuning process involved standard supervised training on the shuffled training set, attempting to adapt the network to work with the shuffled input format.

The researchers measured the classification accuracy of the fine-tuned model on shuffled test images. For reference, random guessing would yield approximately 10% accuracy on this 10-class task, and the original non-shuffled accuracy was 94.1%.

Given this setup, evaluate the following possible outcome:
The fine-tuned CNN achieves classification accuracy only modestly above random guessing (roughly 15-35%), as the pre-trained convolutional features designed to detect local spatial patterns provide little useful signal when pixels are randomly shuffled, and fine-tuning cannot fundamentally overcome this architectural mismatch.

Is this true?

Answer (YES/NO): NO